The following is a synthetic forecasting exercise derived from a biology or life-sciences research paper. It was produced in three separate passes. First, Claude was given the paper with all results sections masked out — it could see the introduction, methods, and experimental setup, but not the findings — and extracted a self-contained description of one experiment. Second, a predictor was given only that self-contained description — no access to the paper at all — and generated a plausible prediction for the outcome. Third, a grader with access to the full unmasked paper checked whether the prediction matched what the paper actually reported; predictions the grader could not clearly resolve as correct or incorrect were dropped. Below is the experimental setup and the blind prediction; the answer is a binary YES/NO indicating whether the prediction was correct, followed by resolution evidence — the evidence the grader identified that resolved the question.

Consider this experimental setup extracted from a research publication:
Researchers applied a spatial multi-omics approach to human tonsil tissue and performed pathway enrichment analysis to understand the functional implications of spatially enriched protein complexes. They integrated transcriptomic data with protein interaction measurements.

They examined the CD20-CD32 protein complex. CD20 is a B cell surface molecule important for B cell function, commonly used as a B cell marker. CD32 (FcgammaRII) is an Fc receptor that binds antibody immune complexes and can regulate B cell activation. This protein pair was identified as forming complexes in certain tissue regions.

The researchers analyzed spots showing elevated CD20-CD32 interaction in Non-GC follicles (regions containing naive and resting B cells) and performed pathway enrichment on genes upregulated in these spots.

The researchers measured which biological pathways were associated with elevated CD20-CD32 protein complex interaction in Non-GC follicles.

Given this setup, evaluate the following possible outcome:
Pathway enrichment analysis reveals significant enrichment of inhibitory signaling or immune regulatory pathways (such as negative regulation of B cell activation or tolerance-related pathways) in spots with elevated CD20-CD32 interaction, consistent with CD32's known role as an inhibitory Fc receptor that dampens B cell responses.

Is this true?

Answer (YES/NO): NO